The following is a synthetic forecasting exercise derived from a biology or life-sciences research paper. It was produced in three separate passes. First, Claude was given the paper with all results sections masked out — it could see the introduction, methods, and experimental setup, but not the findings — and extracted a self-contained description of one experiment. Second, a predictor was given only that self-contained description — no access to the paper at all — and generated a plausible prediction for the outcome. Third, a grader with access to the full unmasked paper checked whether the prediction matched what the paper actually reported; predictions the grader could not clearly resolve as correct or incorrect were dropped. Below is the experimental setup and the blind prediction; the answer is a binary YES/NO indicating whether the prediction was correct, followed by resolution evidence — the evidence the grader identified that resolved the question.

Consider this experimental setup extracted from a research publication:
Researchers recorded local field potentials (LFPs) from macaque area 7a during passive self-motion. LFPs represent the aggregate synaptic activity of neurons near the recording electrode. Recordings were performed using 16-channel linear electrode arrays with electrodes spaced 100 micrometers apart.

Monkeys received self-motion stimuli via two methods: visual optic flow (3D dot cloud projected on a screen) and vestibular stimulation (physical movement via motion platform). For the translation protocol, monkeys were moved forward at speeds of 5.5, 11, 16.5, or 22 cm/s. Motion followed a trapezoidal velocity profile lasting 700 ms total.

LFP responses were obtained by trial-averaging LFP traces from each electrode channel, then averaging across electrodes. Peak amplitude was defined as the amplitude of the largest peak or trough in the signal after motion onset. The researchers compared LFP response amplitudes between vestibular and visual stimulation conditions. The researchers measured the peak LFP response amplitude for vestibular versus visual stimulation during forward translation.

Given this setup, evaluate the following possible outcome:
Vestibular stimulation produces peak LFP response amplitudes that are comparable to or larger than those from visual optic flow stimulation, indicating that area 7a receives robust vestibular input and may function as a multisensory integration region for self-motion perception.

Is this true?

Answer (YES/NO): YES